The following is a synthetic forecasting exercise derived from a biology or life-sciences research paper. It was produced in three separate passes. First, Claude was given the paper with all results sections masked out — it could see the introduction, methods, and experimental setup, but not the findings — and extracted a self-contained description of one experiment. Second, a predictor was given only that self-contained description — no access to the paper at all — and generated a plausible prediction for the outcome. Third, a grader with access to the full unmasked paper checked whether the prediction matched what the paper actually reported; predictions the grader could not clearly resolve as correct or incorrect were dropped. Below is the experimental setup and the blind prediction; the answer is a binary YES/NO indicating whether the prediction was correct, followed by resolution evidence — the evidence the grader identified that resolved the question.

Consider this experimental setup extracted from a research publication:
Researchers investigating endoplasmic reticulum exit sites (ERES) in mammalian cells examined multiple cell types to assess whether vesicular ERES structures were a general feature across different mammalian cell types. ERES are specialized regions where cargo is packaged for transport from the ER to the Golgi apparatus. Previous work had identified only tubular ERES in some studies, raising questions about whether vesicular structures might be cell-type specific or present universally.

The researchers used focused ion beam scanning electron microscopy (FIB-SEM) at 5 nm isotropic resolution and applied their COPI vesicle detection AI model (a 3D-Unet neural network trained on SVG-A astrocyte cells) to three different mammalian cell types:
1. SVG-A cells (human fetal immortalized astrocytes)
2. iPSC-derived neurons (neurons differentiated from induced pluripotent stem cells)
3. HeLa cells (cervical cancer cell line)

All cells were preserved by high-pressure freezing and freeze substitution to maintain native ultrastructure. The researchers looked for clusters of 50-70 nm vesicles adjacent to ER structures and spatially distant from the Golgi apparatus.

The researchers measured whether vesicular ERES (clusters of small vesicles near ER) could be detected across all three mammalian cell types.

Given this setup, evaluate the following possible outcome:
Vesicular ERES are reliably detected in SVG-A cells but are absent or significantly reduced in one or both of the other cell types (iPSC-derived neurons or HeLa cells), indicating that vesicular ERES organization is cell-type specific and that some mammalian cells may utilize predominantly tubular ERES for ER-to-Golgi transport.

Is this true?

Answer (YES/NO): NO